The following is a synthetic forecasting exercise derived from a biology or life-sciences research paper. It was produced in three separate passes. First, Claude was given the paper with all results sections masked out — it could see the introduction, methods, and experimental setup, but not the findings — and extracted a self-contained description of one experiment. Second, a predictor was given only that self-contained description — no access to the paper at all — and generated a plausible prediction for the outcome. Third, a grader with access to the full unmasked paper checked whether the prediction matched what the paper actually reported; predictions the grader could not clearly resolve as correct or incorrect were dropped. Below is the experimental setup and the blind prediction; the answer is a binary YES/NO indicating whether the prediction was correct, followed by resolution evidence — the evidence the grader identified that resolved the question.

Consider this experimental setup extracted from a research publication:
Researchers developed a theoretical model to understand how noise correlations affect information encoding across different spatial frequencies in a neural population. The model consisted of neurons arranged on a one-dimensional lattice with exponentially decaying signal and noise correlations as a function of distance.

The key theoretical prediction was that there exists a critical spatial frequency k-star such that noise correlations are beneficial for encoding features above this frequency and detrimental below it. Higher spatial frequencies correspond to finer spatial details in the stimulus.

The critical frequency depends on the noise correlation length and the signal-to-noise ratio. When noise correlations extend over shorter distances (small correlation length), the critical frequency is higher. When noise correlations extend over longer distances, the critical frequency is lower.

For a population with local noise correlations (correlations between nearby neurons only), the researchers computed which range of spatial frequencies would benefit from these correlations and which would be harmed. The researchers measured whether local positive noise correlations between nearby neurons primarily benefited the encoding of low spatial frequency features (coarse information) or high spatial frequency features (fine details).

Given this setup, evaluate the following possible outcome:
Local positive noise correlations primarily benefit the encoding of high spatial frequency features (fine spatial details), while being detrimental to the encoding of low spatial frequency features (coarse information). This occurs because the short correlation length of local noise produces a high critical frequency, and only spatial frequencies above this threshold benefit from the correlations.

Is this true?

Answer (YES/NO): YES